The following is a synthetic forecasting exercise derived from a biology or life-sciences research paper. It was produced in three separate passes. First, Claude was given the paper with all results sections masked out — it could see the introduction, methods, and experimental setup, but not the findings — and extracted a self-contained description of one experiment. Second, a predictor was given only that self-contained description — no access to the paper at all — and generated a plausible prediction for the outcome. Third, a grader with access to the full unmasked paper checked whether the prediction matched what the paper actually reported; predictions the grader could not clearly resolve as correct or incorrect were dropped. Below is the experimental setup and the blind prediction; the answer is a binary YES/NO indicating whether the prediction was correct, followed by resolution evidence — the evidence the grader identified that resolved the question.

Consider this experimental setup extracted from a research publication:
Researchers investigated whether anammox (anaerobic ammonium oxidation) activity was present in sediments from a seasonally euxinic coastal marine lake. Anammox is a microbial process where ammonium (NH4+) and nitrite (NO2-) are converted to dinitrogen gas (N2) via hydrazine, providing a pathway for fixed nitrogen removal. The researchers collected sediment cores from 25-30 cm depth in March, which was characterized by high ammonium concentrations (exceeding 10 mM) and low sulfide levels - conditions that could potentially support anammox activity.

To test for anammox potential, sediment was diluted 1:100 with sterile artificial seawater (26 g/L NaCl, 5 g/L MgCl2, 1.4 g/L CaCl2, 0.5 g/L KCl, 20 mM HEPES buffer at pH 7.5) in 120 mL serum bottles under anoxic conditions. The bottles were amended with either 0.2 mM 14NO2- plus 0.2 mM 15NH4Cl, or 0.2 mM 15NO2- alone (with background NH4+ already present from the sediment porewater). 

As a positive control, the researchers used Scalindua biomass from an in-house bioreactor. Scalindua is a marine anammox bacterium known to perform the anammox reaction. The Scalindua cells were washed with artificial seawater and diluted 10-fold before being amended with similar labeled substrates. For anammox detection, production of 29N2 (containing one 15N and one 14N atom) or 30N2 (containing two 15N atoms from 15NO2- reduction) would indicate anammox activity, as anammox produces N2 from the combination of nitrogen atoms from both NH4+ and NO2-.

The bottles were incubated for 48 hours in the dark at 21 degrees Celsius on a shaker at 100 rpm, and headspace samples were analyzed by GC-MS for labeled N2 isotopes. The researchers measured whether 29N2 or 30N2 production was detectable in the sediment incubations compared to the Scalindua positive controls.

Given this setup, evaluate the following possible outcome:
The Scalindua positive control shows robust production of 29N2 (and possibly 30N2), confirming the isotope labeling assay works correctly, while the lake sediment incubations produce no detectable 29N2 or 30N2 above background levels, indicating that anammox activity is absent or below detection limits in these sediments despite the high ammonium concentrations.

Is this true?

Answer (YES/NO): YES